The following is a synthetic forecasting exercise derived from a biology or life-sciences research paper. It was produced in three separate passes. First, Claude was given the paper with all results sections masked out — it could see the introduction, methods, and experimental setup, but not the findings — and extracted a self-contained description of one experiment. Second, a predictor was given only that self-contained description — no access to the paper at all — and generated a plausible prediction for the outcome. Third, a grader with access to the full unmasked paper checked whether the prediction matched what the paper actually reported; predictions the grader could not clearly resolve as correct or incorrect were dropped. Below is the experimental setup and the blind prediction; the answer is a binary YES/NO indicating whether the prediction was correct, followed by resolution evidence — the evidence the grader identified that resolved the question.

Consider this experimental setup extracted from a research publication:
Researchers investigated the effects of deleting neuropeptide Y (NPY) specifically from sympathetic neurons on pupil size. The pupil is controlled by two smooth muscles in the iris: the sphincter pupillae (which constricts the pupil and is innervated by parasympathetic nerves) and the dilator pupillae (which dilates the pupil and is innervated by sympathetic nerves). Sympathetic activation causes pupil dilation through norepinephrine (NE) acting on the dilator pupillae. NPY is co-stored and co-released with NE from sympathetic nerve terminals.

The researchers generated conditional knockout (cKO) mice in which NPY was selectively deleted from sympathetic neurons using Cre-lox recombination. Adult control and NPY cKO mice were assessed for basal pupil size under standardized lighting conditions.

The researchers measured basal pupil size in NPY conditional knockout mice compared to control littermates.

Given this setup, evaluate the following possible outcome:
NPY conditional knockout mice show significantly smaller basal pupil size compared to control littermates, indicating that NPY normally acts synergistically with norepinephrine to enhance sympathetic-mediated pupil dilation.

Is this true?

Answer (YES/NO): YES